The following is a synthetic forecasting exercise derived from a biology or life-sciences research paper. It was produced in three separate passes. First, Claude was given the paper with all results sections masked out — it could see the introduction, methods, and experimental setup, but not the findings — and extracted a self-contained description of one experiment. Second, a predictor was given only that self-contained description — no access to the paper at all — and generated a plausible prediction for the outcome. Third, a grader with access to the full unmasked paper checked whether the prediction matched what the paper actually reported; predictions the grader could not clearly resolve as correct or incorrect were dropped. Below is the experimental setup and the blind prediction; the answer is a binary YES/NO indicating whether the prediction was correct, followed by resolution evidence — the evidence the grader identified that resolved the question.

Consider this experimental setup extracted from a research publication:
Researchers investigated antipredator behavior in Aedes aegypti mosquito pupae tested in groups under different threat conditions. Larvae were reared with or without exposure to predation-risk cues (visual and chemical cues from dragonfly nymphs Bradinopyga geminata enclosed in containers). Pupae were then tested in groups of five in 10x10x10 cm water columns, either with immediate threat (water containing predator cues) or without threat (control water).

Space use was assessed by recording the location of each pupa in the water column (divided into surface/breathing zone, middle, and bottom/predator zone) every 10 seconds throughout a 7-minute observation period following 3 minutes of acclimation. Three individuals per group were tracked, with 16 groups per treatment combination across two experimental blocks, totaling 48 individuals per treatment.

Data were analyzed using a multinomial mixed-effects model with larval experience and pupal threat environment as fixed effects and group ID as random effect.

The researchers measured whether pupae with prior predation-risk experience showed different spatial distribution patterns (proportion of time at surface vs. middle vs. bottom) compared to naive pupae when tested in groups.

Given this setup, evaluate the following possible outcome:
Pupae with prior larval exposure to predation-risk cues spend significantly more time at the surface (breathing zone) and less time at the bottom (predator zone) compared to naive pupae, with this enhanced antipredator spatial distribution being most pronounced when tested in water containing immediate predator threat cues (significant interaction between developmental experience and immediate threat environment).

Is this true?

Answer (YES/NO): NO